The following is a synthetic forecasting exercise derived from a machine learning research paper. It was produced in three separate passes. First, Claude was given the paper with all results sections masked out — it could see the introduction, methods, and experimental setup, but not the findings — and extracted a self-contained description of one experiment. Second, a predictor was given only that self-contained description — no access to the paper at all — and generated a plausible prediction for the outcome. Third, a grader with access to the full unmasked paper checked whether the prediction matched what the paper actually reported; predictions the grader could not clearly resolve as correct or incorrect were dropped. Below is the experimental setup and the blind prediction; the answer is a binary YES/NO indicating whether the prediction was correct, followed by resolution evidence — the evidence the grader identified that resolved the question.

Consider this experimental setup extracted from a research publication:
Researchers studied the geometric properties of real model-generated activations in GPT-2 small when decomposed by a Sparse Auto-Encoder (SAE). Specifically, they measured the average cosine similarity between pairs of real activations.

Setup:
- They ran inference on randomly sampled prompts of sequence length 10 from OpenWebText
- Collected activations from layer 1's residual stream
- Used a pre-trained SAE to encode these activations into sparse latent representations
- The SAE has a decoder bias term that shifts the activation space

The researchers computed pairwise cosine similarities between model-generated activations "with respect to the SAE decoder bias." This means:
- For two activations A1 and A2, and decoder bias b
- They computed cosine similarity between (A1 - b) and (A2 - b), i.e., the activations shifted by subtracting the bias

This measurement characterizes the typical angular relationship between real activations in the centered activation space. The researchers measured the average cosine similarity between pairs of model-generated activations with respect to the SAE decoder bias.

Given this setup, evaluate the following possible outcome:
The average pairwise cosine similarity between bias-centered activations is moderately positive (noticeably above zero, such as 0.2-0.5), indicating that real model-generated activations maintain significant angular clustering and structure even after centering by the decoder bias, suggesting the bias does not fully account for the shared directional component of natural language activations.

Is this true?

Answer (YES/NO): YES